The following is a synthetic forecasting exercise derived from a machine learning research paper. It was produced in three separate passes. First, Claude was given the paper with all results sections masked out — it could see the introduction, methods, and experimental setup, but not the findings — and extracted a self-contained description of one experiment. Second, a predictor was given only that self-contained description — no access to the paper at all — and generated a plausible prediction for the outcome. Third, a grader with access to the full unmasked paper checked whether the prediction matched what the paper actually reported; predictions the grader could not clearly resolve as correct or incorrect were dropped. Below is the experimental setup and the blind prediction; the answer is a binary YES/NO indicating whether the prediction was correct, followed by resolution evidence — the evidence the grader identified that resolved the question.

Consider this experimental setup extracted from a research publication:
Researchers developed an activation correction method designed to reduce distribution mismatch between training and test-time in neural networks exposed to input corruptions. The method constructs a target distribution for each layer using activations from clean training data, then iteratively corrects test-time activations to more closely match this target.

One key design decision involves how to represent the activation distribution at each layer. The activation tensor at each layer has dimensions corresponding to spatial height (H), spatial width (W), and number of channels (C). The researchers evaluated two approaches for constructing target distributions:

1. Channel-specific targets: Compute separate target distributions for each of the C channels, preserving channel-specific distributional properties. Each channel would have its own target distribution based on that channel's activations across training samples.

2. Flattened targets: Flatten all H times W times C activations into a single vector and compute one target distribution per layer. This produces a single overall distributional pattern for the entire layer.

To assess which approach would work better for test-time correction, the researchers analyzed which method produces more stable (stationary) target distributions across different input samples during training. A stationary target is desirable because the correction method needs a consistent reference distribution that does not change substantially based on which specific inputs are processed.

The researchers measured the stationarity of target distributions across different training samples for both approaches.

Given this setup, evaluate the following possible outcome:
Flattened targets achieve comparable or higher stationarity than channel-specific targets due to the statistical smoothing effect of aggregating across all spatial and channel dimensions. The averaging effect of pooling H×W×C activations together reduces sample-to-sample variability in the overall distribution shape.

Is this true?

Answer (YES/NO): YES